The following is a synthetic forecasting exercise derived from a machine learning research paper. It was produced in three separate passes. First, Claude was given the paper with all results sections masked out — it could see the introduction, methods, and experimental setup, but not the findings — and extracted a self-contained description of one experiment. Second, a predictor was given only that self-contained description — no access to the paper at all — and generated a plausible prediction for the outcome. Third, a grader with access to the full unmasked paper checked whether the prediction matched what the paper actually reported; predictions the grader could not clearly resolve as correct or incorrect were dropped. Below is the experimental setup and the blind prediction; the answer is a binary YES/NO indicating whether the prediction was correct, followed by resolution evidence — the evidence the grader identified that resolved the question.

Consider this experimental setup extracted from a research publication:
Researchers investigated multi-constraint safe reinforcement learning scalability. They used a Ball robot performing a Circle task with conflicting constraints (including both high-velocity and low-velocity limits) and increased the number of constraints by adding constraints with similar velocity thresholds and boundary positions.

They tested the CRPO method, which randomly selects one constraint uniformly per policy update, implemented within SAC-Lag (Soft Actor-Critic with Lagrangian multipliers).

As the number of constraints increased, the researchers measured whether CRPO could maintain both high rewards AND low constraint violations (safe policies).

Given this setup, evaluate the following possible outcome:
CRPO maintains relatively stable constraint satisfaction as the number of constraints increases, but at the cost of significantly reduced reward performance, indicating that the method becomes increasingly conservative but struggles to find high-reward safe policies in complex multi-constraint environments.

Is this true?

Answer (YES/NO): NO